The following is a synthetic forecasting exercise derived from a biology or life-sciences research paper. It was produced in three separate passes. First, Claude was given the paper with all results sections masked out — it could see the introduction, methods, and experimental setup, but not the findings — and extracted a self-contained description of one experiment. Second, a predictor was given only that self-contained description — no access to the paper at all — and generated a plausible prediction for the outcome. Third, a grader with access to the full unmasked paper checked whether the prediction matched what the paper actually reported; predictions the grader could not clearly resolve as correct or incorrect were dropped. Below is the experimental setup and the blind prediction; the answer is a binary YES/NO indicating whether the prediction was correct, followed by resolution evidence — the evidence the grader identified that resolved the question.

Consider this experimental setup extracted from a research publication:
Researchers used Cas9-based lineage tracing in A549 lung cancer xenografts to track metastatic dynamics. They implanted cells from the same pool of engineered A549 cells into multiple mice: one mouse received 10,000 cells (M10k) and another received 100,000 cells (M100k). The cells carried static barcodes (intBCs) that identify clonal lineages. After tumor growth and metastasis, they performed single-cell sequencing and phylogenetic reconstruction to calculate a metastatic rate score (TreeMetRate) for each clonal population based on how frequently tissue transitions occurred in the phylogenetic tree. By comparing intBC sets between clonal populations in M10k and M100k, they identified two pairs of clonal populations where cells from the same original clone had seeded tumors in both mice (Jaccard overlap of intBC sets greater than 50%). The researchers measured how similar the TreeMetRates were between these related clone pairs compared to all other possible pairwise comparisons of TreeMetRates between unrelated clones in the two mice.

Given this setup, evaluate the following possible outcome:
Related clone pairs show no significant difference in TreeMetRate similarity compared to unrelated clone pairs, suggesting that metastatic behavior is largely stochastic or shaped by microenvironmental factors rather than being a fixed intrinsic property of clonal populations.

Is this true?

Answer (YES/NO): NO